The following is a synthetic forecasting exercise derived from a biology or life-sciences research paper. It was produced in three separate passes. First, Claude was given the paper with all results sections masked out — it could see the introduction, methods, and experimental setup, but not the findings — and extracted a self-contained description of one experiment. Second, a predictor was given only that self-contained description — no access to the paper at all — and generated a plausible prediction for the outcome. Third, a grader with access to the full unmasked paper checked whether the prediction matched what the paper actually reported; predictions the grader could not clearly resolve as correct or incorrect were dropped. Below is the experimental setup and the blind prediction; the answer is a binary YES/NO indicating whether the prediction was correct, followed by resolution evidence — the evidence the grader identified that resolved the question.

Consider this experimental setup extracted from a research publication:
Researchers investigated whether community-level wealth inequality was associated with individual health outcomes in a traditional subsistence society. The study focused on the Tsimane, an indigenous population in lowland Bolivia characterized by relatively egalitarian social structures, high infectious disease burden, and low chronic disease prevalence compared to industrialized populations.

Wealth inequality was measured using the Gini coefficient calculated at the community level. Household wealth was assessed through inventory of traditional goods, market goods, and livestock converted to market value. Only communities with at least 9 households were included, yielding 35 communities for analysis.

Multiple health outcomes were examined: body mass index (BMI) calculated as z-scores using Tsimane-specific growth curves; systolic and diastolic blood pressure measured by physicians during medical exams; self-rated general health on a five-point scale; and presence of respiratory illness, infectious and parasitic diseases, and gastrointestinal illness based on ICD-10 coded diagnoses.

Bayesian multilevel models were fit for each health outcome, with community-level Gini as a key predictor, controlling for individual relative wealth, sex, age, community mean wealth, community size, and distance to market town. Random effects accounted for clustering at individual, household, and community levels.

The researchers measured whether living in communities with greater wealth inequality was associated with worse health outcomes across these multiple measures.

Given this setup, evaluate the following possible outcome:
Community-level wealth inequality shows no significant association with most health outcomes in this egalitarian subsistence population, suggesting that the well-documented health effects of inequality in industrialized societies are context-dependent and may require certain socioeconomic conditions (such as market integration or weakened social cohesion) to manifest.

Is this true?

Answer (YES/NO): NO